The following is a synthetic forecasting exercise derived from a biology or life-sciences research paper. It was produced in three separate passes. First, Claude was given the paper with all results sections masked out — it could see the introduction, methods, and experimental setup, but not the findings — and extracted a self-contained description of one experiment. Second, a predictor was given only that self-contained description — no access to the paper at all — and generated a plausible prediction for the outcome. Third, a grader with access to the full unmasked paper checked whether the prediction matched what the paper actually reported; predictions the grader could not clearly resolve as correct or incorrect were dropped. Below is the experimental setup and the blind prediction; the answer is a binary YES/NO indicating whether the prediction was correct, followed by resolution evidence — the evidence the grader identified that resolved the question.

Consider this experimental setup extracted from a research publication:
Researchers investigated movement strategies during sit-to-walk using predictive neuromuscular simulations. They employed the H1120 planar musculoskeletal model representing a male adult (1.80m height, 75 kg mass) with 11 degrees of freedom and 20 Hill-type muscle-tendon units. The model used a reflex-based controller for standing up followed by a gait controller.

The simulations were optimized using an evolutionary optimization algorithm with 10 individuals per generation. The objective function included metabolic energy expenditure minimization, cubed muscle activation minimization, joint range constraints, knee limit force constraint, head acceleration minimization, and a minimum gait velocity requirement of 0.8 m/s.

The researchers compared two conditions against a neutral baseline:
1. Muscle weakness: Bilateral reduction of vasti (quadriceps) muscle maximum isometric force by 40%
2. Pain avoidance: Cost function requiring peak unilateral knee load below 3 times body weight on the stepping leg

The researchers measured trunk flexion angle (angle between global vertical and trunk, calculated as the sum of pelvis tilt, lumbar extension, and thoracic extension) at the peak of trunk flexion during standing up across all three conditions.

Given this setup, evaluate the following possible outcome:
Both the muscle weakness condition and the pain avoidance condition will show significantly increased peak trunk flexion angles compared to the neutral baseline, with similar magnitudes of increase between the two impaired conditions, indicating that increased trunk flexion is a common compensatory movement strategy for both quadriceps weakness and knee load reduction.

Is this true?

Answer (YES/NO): NO